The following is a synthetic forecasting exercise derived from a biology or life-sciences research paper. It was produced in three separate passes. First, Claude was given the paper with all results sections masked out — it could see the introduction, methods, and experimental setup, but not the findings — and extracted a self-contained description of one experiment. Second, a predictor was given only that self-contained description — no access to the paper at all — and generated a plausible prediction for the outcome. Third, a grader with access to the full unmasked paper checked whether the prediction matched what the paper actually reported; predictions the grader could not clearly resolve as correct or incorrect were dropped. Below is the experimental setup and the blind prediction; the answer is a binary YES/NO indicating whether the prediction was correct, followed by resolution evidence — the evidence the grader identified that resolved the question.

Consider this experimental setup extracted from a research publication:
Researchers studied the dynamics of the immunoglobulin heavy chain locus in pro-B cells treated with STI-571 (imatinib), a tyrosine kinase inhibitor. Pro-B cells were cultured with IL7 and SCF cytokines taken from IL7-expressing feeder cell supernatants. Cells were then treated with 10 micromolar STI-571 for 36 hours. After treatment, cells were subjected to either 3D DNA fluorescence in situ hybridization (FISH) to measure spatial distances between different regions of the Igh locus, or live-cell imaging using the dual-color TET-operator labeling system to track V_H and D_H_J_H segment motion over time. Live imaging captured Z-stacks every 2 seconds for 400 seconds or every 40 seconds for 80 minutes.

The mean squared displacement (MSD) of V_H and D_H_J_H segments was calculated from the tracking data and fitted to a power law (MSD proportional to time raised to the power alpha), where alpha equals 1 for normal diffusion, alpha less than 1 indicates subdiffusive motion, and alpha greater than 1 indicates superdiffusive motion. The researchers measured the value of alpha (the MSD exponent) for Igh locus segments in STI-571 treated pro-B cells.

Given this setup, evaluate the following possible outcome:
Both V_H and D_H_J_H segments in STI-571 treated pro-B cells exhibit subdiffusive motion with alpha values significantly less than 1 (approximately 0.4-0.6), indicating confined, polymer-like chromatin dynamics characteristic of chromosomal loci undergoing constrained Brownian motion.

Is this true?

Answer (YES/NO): NO